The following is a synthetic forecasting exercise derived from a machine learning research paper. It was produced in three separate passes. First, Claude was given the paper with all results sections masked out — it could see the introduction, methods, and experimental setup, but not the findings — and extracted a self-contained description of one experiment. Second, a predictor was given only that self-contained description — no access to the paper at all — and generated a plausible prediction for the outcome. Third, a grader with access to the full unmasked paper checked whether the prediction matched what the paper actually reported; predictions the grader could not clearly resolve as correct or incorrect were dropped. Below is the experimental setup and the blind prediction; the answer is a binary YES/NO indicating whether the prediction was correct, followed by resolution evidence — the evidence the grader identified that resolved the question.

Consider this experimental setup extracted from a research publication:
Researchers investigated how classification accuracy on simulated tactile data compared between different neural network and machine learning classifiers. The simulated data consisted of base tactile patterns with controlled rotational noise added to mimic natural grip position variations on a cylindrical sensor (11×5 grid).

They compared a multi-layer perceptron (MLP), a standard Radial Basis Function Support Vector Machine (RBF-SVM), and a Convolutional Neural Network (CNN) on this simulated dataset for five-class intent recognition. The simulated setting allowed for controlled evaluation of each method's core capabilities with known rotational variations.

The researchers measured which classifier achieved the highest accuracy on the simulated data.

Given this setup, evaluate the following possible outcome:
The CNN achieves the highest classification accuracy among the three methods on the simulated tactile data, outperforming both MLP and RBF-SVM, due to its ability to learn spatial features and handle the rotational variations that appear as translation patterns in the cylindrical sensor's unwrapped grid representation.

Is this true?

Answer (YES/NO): YES